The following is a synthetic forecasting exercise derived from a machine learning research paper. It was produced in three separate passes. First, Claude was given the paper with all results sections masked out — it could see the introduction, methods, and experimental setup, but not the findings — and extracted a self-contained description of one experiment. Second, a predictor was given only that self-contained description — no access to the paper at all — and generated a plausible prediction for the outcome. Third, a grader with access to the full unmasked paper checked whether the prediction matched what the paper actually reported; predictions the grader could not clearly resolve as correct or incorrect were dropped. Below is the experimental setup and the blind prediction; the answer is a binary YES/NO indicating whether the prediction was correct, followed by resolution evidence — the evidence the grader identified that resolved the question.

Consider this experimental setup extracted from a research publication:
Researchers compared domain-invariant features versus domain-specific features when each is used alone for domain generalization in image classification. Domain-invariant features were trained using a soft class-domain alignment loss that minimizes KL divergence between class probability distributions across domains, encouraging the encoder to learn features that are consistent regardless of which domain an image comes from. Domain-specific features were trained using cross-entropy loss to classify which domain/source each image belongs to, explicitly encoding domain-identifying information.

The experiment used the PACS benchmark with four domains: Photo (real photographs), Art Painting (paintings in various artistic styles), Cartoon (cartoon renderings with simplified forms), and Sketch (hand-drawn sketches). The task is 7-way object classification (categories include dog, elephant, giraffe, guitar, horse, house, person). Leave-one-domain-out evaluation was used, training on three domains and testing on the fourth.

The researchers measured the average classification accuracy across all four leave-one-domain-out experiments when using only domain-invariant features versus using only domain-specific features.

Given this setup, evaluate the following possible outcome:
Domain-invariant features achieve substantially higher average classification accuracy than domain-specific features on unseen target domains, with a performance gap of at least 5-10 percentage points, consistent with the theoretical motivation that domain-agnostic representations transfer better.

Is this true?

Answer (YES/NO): NO